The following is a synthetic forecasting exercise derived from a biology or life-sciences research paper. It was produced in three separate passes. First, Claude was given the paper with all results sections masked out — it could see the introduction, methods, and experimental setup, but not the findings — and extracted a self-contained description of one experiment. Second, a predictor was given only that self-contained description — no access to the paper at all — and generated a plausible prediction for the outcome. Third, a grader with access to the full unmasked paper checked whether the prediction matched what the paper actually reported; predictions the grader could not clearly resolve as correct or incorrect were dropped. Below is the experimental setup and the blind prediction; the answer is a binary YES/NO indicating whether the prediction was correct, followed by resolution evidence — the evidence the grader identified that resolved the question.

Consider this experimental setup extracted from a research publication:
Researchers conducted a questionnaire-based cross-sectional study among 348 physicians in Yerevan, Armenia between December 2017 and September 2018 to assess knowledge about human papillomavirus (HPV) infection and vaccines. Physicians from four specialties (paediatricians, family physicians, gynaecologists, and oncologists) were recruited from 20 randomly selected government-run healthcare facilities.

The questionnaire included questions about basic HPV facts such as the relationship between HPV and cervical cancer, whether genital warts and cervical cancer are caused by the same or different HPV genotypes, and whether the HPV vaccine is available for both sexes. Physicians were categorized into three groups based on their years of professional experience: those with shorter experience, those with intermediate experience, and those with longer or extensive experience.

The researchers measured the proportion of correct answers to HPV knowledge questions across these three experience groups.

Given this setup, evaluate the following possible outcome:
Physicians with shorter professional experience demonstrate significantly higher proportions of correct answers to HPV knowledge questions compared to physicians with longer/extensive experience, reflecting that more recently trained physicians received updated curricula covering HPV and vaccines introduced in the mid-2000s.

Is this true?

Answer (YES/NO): NO